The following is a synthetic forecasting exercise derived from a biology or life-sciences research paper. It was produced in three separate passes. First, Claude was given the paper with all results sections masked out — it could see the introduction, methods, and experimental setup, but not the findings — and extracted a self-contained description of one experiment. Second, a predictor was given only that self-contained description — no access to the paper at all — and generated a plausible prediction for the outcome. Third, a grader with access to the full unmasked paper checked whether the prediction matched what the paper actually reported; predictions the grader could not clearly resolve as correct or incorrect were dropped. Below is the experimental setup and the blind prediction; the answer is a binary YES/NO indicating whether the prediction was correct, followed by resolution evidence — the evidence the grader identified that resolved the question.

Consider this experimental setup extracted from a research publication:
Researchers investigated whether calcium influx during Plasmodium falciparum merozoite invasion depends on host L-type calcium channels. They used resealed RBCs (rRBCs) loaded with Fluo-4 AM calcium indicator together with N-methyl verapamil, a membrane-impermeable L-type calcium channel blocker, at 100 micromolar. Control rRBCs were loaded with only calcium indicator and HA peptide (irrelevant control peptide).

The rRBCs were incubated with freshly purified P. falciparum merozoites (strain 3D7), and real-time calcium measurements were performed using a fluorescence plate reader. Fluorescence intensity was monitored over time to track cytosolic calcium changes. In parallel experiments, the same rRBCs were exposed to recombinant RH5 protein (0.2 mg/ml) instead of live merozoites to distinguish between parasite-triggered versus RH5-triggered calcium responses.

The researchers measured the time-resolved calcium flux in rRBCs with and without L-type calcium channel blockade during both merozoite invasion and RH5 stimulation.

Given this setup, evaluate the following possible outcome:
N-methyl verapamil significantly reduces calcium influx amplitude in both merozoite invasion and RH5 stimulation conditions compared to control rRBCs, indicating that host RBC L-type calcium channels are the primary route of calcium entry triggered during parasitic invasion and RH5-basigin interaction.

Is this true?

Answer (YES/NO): YES